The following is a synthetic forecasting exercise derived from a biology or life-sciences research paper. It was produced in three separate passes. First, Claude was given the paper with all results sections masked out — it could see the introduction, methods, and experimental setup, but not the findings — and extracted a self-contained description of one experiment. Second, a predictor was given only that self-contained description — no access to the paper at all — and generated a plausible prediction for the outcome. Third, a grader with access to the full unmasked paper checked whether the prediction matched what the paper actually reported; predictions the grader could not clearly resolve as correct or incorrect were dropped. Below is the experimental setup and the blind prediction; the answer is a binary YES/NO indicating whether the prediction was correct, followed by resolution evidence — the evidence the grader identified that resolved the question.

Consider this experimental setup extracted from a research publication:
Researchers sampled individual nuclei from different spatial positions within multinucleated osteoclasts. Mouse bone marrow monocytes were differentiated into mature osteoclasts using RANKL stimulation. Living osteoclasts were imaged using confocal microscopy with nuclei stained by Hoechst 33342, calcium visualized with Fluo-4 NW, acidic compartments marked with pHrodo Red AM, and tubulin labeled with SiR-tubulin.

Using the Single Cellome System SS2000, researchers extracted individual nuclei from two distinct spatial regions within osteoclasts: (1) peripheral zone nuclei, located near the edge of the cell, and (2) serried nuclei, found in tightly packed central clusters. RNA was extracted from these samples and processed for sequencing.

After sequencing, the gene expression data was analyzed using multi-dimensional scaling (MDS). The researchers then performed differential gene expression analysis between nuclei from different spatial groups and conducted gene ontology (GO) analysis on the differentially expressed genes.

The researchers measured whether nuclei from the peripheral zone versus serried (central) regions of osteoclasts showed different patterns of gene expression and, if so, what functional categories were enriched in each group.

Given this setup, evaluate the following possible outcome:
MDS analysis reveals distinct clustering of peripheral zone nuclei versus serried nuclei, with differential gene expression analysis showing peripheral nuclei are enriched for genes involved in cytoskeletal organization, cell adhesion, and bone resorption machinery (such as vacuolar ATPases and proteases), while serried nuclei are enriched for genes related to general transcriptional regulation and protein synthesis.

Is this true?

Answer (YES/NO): NO